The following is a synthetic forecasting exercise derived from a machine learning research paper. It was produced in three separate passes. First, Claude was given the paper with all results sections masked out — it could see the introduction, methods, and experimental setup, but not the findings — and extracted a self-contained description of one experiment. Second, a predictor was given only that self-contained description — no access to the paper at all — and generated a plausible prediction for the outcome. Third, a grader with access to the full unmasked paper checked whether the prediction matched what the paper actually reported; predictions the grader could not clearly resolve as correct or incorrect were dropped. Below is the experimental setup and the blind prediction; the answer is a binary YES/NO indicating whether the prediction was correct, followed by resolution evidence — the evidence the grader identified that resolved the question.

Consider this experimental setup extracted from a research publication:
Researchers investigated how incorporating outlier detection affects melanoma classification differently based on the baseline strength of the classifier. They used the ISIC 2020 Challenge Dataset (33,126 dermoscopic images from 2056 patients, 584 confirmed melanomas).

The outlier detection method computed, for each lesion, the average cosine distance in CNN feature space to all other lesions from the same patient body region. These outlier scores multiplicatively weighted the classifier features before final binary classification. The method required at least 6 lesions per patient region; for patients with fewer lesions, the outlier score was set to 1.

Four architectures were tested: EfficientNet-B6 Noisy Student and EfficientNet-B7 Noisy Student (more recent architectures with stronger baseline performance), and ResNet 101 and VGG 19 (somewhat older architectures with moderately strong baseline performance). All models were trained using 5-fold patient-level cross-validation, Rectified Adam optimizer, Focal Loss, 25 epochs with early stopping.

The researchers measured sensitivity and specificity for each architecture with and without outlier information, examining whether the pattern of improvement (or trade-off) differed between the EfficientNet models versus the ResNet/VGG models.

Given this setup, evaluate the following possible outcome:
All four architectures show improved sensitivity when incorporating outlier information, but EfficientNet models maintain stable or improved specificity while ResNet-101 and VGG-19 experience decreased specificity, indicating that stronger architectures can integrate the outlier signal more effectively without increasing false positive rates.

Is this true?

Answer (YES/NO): NO